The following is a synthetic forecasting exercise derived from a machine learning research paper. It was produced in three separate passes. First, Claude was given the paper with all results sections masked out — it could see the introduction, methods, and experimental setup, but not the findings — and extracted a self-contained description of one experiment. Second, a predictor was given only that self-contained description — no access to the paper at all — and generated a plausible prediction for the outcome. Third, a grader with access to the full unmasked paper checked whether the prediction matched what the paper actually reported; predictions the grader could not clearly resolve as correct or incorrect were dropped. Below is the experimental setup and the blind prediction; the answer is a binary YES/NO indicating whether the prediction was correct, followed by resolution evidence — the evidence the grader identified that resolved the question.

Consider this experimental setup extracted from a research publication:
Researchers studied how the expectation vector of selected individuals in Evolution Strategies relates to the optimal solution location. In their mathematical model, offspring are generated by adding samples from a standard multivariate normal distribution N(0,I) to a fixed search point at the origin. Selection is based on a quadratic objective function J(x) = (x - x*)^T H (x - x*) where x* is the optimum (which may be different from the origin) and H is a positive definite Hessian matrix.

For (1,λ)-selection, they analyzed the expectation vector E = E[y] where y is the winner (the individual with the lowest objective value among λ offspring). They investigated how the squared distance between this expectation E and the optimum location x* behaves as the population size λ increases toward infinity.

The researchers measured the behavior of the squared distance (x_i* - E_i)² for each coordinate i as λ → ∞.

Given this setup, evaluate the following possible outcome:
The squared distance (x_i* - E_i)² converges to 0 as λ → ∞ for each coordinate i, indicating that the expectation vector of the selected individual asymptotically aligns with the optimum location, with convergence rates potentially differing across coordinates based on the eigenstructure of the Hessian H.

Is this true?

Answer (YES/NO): YES